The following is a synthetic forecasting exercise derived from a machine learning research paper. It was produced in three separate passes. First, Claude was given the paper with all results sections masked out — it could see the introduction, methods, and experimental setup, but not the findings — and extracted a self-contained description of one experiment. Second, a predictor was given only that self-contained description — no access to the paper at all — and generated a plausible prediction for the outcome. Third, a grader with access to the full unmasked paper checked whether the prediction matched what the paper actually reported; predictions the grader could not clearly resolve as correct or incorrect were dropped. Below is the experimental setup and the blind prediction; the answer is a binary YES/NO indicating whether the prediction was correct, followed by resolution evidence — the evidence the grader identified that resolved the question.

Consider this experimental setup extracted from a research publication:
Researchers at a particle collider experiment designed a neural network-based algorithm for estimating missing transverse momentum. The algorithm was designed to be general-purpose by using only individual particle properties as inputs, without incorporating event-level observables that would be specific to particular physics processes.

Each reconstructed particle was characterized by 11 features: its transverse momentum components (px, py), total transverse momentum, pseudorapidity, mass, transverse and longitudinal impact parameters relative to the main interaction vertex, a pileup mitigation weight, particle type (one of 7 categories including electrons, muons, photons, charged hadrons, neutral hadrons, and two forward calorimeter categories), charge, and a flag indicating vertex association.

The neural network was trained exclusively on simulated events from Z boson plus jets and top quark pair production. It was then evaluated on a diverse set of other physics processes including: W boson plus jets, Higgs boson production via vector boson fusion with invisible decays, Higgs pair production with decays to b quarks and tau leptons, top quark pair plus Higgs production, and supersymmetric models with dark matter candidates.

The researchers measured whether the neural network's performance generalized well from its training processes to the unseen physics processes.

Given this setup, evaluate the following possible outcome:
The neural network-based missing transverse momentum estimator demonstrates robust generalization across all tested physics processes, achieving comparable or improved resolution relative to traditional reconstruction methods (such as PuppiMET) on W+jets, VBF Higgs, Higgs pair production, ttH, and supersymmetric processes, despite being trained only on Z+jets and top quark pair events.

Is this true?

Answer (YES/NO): YES